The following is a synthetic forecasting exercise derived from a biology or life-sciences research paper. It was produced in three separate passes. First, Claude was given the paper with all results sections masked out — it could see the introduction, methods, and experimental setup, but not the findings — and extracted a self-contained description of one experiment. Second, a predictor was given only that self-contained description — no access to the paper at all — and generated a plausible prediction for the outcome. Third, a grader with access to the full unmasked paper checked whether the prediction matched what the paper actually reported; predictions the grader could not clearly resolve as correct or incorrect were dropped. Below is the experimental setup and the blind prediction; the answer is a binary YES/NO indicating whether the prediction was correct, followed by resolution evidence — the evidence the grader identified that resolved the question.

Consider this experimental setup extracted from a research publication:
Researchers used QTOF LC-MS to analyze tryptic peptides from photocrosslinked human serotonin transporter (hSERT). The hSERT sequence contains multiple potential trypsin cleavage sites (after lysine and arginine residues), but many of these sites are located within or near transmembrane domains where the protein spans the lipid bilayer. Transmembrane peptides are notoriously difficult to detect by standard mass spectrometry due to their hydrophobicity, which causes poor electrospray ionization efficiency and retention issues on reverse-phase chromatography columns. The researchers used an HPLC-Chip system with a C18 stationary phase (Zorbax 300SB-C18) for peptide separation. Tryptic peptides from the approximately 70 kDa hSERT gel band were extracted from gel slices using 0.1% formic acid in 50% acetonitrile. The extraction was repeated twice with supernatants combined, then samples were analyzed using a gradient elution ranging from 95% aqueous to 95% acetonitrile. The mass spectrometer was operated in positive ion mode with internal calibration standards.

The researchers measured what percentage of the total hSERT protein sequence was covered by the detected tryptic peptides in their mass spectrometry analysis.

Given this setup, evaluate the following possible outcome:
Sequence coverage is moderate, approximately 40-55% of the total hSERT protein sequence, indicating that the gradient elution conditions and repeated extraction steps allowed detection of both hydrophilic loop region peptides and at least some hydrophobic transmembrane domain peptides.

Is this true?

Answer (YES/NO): NO